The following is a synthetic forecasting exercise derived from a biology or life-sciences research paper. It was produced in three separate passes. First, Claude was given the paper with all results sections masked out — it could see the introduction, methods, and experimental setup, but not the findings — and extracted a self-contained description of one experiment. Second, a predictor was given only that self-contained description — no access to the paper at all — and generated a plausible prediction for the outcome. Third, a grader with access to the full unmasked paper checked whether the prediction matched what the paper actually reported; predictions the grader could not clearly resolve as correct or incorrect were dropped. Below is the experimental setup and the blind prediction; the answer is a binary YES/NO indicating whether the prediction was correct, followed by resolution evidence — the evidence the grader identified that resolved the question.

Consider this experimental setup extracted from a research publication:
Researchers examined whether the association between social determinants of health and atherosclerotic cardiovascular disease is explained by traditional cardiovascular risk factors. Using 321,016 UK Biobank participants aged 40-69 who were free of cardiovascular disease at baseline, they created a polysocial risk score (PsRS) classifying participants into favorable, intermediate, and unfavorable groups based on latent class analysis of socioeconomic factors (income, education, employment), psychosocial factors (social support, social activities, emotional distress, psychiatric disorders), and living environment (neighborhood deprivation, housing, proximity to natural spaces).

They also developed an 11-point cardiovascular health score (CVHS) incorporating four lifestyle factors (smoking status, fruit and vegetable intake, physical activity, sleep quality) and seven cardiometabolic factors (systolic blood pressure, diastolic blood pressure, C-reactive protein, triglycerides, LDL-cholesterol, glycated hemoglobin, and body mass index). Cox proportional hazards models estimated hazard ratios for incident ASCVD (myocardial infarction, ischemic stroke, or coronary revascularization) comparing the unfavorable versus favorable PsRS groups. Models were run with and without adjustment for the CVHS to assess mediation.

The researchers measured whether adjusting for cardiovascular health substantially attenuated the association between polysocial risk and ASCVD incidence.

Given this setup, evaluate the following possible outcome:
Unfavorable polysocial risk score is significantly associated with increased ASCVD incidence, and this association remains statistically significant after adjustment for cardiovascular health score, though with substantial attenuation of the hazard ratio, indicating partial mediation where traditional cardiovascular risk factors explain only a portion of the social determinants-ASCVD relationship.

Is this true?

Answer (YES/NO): NO